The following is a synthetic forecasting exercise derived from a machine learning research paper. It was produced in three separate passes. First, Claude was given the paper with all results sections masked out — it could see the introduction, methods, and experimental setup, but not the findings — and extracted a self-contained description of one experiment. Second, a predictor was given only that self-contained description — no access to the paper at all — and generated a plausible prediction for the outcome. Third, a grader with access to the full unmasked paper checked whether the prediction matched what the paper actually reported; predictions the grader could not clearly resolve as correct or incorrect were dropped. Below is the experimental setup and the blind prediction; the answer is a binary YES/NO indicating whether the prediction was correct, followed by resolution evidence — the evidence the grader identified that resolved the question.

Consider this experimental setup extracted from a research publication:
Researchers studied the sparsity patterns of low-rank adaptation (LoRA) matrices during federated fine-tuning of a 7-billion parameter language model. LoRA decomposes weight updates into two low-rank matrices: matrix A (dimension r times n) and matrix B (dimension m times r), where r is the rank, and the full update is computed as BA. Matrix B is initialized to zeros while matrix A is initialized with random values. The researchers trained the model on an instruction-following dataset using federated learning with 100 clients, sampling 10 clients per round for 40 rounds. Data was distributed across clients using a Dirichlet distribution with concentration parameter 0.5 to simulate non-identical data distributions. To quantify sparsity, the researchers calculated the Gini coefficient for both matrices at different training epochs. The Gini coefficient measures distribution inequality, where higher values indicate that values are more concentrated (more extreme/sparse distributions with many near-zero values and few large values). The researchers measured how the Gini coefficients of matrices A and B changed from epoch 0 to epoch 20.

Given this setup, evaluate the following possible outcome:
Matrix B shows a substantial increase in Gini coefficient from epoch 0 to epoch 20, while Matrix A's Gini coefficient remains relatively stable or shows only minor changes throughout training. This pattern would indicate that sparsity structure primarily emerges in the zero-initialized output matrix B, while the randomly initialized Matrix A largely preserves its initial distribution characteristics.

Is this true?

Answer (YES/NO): YES